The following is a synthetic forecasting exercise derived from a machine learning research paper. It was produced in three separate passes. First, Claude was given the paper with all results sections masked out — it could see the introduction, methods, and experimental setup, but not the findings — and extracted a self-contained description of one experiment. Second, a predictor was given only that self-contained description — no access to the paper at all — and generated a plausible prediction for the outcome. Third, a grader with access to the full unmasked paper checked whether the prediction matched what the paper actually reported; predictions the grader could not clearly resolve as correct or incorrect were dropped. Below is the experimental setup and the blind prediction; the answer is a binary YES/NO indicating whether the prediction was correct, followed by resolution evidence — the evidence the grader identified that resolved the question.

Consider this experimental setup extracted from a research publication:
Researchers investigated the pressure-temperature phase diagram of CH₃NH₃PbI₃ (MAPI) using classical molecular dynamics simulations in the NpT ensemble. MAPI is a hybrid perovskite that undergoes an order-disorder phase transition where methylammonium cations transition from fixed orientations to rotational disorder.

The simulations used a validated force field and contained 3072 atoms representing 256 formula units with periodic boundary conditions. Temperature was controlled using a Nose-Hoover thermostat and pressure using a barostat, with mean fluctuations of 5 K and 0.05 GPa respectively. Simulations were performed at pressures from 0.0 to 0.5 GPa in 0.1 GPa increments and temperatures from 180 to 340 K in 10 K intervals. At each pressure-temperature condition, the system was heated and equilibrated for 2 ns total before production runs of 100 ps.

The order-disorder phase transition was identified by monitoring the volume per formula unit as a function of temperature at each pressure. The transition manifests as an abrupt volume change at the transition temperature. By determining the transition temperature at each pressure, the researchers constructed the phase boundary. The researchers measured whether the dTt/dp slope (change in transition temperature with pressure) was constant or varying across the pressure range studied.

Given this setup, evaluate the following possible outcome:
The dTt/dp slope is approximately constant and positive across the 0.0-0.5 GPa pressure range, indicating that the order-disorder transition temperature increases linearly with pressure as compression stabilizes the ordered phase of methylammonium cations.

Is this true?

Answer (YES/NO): YES